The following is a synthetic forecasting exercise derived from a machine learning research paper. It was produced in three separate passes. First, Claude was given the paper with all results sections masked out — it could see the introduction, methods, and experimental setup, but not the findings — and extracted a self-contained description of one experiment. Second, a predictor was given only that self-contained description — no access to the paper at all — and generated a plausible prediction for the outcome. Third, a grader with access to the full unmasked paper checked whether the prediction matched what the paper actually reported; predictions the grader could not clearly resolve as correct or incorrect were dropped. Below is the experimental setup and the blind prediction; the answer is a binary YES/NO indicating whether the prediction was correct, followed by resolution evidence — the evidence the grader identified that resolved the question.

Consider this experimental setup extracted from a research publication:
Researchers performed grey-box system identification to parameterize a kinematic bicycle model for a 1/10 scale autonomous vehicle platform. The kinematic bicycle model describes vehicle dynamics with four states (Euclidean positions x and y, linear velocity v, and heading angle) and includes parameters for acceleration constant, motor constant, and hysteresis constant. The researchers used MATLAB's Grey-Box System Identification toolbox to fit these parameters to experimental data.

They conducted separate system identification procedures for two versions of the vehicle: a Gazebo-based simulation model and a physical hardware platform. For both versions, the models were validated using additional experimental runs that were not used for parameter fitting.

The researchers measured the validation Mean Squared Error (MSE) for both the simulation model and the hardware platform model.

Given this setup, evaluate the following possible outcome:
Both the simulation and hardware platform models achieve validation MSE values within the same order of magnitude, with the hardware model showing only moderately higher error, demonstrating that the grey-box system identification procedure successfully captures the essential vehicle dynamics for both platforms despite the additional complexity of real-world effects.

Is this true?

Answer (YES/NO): NO